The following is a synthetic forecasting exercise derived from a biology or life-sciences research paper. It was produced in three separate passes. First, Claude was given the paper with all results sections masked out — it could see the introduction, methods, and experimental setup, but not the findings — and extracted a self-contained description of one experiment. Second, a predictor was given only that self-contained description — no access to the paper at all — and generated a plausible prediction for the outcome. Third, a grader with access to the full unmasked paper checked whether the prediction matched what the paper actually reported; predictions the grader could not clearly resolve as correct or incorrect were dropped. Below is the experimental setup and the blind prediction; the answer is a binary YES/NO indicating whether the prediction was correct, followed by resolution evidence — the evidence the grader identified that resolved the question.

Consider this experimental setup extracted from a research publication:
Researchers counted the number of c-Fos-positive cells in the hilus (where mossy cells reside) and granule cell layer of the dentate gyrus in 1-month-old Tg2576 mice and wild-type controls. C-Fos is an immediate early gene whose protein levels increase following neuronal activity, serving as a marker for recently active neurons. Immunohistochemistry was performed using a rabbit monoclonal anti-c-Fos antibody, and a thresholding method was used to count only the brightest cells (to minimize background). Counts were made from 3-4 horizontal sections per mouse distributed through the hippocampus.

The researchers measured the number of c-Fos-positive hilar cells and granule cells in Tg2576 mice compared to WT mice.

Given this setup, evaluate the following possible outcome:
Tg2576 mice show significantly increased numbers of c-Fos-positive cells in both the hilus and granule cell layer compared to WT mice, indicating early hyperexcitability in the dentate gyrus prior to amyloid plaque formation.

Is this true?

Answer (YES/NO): NO